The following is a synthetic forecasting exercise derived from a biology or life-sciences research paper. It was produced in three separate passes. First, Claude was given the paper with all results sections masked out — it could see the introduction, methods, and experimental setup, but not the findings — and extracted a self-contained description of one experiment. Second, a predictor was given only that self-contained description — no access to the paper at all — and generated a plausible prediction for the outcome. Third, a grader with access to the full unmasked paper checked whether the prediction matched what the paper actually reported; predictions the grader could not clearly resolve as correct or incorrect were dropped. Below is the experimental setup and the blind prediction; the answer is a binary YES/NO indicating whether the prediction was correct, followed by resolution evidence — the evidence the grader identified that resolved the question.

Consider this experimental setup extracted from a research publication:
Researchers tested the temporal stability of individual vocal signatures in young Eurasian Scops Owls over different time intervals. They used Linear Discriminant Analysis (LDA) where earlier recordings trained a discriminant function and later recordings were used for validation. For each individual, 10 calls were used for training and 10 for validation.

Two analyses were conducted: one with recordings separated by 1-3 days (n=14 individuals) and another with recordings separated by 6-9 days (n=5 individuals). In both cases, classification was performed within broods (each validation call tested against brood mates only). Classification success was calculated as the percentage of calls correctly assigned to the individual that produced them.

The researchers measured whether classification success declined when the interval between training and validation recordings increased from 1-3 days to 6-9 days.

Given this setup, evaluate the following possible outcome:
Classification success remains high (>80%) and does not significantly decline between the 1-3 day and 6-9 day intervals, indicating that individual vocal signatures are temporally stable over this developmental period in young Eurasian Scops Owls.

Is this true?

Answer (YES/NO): NO